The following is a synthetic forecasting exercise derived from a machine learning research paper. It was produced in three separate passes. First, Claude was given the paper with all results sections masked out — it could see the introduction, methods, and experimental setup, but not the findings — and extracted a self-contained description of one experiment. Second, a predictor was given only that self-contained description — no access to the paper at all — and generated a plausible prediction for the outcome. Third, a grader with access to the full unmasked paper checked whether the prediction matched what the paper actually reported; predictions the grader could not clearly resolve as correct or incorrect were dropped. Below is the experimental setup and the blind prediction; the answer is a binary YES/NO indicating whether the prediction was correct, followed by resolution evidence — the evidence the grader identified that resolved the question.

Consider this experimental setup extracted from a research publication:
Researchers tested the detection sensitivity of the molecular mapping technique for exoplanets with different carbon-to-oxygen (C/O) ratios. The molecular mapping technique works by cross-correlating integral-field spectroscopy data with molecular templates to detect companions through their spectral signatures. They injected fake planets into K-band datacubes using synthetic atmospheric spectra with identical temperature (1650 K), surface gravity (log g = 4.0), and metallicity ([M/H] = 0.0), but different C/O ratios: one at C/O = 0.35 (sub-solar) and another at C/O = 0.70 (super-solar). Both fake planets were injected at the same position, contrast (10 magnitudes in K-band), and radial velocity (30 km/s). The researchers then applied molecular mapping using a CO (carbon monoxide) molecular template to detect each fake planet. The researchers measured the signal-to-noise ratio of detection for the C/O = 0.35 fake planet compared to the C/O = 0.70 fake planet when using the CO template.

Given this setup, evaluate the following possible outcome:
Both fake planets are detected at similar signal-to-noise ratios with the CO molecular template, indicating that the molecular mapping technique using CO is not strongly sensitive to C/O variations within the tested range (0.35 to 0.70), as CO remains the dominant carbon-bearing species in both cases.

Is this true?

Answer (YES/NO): NO